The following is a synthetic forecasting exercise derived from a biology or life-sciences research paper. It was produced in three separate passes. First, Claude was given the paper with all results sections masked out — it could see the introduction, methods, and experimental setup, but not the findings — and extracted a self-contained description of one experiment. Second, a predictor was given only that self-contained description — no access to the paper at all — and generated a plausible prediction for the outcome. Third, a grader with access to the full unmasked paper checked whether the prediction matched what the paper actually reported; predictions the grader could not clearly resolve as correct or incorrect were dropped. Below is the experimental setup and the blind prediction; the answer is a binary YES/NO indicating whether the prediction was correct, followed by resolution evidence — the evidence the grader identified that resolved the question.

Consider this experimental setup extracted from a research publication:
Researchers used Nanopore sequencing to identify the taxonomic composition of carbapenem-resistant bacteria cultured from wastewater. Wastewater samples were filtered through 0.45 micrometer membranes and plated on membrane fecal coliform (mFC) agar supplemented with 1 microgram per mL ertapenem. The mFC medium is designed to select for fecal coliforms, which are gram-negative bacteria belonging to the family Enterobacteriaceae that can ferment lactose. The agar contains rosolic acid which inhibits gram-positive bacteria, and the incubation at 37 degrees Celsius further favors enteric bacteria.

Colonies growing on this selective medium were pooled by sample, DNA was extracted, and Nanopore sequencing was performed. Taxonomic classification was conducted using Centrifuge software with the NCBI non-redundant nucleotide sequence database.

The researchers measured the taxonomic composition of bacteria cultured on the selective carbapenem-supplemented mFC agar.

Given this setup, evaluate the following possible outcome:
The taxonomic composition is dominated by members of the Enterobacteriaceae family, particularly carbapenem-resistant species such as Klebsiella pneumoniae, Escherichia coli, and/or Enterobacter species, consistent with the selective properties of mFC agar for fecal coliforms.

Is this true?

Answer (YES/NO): NO